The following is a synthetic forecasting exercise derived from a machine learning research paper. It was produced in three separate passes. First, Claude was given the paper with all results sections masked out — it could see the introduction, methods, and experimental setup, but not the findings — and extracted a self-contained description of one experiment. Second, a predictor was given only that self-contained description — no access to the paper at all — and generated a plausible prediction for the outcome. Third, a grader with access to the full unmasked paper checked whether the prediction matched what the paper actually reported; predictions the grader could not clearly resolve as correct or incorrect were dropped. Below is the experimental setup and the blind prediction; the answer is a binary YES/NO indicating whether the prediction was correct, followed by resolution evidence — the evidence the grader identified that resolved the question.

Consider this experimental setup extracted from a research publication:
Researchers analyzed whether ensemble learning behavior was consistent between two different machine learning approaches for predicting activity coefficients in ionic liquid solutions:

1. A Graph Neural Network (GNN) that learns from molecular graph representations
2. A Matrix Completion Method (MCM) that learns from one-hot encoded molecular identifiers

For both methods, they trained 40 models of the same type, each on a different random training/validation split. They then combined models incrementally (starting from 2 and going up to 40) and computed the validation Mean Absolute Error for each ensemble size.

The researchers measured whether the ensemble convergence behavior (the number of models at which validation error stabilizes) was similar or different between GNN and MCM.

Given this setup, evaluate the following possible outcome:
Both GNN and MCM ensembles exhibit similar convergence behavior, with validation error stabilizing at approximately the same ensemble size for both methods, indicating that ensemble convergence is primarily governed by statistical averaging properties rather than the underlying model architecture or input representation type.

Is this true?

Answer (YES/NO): YES